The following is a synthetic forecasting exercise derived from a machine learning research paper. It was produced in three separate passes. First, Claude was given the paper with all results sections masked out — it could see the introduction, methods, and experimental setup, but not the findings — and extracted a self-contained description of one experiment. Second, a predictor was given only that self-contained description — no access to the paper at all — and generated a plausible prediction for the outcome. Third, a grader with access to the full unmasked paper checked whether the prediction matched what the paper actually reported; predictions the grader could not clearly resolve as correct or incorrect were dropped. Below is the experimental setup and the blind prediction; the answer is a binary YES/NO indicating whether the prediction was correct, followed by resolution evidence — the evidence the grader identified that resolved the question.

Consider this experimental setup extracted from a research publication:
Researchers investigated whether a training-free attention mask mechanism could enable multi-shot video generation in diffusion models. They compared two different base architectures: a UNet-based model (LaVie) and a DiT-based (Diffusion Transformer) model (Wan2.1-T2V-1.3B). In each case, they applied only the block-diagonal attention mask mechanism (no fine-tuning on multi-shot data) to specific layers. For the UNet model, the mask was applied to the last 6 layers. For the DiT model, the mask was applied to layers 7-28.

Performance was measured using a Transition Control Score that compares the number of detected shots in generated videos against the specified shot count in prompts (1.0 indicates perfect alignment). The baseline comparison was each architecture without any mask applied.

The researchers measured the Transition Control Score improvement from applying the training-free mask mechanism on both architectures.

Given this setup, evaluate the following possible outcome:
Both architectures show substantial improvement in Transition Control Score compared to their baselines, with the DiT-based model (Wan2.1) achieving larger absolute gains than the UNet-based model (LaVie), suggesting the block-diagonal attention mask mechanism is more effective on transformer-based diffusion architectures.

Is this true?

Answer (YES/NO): NO